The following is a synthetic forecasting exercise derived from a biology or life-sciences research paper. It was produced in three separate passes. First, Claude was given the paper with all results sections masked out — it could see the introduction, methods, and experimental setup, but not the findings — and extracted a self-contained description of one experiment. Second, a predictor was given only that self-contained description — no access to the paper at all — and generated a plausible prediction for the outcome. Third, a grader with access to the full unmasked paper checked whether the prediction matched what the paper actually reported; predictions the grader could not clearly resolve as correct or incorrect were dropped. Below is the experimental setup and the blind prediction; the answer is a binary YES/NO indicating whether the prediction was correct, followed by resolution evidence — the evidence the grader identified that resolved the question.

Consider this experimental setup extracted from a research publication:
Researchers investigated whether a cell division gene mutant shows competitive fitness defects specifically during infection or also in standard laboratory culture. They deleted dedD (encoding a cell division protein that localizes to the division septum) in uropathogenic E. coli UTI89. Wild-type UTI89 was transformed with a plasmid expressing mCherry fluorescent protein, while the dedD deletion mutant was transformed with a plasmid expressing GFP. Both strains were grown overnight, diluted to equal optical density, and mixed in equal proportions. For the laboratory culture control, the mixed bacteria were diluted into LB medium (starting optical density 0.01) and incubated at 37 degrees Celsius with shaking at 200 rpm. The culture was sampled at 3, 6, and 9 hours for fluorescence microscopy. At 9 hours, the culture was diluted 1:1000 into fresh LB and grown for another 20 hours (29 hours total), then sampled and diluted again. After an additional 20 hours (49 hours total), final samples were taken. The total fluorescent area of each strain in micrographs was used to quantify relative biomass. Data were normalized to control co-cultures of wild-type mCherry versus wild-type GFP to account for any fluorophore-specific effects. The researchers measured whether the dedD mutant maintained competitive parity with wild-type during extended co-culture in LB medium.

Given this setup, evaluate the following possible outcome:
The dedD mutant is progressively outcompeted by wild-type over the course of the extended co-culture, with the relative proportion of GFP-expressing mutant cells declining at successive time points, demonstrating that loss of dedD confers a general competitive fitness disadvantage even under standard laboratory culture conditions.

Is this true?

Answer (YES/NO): NO